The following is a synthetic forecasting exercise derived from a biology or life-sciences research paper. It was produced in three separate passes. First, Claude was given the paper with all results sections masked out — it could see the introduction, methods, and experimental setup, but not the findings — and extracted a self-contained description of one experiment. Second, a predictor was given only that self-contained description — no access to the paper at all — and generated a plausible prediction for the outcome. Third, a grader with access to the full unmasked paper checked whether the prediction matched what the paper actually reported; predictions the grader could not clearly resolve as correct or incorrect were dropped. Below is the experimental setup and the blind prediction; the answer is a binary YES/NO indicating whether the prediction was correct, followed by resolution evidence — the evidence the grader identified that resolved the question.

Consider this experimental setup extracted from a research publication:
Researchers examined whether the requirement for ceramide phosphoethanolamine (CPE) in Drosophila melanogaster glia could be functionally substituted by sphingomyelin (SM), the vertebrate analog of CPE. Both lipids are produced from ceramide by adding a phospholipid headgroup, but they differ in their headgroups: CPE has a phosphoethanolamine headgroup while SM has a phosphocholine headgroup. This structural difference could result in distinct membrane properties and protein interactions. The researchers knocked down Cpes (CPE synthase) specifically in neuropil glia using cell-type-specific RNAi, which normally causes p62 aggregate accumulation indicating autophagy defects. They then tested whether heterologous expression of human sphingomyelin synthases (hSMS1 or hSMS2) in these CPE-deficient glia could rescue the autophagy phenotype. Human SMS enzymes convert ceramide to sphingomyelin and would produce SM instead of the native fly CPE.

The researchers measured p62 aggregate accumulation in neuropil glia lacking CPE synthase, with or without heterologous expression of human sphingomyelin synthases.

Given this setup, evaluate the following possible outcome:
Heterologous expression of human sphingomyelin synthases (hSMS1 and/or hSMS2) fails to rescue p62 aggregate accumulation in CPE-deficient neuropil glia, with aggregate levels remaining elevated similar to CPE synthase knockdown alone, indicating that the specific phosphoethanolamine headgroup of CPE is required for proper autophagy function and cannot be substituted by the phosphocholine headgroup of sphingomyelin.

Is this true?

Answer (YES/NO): NO